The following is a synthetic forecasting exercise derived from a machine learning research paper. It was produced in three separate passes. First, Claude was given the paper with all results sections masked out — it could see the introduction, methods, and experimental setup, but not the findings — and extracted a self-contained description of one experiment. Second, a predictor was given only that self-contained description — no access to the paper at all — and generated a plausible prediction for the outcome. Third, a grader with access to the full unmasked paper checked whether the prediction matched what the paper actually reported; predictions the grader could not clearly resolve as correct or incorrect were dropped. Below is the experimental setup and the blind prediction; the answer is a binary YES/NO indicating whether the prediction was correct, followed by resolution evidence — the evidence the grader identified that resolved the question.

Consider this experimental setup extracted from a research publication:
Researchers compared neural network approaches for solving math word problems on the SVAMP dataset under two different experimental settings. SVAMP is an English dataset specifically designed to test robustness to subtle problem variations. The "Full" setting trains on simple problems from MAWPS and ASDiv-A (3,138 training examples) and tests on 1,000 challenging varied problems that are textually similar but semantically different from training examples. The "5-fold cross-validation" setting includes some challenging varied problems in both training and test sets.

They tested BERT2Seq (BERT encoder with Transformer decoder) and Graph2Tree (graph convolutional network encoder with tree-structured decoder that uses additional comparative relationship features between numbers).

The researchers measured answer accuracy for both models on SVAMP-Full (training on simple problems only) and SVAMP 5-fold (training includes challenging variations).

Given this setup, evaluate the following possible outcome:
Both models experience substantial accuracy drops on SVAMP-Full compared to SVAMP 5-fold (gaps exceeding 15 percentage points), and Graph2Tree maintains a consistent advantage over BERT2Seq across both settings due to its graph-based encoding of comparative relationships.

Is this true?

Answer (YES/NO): NO